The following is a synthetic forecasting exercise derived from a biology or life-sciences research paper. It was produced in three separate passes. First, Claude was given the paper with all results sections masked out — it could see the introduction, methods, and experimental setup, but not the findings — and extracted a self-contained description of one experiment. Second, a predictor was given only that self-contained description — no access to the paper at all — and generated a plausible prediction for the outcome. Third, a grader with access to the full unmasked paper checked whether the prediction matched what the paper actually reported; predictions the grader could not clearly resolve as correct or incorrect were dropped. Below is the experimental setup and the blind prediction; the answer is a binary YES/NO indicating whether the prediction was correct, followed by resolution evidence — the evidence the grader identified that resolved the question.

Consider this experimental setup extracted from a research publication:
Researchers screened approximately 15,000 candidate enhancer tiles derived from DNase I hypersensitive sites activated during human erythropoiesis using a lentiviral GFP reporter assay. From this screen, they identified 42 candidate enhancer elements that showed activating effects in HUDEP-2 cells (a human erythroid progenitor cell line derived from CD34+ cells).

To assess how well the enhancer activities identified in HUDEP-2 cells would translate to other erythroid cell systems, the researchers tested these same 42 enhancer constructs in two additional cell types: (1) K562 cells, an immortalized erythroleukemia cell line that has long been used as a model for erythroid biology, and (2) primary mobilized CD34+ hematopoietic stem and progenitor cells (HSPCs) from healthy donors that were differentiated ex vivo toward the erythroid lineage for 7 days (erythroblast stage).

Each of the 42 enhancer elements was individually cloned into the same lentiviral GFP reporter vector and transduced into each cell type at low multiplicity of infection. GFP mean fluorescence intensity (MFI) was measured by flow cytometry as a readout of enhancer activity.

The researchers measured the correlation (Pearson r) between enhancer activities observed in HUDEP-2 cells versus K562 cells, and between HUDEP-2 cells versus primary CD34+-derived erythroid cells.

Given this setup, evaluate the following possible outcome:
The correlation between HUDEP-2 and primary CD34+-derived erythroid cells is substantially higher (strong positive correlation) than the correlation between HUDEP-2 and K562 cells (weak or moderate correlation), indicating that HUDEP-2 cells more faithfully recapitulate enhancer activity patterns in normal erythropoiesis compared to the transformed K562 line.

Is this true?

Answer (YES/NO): YES